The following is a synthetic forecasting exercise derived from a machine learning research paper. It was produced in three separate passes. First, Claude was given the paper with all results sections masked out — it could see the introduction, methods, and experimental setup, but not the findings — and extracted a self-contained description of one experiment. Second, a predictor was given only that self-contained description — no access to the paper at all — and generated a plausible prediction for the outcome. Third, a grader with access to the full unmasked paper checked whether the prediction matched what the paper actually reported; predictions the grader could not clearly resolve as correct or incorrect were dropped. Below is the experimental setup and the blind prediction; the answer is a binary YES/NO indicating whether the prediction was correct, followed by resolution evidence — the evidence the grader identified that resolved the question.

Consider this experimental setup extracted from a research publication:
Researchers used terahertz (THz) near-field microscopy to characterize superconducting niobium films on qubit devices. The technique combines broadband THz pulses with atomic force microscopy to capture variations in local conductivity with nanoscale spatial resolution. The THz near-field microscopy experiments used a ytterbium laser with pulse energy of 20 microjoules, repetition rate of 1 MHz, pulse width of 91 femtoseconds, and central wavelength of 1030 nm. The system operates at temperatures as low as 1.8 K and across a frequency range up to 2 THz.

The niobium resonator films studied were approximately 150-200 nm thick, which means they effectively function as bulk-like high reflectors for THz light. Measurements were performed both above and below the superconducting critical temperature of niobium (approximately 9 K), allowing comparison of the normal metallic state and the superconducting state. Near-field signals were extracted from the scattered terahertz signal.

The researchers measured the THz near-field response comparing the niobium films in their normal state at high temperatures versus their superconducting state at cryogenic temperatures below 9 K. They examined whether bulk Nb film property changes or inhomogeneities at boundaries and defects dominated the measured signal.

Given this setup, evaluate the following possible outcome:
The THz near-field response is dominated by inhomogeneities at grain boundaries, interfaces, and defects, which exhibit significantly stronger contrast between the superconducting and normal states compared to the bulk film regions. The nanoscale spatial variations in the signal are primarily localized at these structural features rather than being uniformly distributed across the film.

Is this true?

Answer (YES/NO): YES